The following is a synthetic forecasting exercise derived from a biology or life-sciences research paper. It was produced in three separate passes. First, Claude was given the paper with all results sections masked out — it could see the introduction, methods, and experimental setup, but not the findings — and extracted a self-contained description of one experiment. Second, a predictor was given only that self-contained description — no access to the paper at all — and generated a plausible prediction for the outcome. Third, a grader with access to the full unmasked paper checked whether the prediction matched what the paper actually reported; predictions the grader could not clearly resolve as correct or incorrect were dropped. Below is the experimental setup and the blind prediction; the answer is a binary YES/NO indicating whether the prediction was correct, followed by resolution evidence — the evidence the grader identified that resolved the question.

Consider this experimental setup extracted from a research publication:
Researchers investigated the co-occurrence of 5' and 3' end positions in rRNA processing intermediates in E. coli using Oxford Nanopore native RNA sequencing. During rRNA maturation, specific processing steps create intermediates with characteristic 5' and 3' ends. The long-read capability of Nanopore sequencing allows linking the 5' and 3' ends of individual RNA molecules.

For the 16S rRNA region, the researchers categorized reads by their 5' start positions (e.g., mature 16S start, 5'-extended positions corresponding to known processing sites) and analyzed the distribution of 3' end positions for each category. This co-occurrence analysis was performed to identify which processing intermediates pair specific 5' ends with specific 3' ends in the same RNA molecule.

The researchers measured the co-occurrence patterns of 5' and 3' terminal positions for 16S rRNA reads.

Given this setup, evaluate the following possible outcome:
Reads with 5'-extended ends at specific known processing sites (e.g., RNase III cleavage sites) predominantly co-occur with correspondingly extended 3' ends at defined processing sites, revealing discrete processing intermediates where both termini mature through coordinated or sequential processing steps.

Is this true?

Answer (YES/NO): YES